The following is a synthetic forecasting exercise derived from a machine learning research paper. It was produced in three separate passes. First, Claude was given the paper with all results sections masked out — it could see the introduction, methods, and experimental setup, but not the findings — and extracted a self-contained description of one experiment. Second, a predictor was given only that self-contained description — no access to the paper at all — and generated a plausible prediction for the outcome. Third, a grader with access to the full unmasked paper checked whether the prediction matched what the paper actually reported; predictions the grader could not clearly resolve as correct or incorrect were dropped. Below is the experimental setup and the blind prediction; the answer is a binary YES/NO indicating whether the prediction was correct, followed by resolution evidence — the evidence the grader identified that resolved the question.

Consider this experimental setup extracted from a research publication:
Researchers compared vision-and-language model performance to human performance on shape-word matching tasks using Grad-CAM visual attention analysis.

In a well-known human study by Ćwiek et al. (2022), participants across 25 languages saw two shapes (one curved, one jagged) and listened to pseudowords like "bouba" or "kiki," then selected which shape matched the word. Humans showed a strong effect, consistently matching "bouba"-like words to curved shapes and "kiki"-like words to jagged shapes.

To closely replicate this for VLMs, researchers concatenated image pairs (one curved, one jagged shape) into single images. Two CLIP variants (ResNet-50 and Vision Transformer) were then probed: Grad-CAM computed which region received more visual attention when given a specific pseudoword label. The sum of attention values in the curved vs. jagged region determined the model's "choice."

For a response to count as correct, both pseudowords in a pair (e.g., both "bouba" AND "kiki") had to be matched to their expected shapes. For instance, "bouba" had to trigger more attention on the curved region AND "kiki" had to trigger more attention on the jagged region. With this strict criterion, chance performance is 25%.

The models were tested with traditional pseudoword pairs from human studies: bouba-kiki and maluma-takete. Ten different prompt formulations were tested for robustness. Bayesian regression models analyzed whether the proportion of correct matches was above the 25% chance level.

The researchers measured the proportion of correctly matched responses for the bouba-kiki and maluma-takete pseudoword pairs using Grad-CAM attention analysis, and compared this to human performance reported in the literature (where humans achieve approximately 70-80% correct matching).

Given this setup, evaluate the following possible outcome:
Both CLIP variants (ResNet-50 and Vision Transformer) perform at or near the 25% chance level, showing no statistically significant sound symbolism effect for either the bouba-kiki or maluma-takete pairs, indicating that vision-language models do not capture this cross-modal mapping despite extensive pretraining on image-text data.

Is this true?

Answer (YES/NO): YES